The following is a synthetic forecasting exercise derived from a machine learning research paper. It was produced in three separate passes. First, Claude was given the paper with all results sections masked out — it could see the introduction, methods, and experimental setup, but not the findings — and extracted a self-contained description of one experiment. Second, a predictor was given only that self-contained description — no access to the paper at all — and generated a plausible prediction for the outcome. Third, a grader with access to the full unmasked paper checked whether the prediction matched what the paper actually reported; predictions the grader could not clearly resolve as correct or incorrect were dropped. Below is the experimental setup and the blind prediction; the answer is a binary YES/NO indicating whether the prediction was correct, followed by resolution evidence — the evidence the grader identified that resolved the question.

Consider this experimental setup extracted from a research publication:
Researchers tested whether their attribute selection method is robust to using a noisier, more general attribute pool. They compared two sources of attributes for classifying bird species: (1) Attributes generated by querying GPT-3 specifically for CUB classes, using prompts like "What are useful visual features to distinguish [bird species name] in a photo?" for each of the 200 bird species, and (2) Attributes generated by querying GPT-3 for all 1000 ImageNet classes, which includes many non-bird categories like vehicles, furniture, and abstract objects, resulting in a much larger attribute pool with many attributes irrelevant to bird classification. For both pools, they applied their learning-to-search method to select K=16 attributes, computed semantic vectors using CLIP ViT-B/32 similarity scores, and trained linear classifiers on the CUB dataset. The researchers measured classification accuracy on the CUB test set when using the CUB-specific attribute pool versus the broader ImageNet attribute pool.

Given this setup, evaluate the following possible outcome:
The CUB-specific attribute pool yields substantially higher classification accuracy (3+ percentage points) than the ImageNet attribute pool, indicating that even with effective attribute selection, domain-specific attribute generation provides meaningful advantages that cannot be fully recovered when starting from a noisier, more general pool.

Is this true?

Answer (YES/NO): NO